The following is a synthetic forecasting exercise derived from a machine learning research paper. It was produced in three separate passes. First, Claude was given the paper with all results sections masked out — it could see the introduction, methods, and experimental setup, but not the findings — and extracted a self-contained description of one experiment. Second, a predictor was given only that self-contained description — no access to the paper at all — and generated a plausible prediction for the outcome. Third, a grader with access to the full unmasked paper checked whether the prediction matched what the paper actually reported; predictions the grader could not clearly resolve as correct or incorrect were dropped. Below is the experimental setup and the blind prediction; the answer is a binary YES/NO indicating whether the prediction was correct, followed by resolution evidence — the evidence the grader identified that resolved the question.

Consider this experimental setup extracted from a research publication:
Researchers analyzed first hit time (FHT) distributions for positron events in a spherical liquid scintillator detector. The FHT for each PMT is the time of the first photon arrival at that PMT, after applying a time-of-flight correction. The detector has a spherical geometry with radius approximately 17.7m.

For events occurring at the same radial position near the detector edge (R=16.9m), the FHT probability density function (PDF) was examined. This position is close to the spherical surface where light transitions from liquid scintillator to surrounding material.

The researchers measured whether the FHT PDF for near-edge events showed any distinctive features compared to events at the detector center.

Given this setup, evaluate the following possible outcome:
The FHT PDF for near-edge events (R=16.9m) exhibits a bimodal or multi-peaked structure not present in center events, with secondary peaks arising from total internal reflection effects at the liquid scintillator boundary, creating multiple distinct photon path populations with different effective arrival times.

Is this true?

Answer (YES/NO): NO